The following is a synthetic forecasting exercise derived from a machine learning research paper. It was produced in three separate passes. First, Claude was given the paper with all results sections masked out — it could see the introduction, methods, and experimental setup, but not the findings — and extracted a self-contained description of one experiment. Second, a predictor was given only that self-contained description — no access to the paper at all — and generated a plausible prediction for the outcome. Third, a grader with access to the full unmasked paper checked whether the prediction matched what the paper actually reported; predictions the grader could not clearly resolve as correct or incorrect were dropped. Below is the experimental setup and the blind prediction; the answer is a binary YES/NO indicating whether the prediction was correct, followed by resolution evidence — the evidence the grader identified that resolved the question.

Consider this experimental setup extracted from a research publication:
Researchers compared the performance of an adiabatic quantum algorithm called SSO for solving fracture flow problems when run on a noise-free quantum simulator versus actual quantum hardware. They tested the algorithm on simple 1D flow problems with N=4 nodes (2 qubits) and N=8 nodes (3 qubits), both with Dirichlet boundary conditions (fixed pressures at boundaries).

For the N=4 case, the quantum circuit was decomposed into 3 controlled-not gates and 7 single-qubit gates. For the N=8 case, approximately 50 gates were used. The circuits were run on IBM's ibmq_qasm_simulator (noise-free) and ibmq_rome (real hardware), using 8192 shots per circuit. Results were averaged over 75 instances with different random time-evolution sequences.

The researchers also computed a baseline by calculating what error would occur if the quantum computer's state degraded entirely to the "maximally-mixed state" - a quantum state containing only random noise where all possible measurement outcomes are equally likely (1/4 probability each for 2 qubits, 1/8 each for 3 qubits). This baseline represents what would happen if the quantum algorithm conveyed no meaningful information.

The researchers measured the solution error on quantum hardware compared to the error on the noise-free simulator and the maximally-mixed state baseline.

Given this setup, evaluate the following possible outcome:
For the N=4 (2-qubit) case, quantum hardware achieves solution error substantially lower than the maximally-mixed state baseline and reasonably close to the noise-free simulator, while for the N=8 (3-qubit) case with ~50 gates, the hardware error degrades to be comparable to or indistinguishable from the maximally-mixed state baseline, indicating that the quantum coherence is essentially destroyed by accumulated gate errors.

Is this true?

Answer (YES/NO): NO